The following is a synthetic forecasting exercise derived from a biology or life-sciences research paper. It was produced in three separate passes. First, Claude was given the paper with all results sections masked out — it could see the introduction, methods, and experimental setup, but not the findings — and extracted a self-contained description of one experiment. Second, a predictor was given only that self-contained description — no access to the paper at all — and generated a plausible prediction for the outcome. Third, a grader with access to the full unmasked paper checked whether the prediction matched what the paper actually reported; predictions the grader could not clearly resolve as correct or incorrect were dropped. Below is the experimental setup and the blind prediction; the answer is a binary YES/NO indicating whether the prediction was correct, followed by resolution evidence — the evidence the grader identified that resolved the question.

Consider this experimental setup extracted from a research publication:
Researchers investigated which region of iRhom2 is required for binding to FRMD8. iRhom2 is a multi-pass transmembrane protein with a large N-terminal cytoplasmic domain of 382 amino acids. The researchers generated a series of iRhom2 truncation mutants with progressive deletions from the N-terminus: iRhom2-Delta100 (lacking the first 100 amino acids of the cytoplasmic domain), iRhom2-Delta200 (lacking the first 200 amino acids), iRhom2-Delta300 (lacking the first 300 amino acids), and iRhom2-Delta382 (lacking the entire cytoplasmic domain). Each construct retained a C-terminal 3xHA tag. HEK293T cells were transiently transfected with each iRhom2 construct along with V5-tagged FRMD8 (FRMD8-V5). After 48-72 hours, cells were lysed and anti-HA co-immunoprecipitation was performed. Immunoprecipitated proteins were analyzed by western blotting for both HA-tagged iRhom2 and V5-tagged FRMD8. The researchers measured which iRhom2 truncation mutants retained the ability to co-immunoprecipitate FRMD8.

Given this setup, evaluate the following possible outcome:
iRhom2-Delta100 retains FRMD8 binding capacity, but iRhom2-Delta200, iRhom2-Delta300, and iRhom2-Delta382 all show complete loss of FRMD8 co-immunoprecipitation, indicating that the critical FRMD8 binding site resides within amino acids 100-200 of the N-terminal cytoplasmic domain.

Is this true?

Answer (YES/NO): NO